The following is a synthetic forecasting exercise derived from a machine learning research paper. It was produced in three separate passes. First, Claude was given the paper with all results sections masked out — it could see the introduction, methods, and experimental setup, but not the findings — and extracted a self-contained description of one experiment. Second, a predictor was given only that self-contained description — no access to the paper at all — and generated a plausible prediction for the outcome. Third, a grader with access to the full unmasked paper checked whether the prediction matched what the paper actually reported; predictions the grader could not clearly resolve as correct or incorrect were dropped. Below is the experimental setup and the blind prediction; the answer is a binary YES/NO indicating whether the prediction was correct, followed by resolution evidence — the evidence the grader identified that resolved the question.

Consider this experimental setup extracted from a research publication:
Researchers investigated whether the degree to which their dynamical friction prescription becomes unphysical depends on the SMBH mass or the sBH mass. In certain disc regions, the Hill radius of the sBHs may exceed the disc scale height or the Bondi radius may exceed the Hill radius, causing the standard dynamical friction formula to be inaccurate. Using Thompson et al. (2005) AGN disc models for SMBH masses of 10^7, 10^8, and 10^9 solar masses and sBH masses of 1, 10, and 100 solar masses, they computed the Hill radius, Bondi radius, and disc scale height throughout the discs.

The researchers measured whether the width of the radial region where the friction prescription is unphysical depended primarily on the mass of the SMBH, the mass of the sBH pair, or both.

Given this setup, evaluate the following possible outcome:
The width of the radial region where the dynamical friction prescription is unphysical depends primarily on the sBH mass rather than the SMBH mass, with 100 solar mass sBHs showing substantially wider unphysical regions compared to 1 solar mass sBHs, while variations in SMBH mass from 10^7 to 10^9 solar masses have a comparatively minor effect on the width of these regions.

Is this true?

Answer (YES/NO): YES